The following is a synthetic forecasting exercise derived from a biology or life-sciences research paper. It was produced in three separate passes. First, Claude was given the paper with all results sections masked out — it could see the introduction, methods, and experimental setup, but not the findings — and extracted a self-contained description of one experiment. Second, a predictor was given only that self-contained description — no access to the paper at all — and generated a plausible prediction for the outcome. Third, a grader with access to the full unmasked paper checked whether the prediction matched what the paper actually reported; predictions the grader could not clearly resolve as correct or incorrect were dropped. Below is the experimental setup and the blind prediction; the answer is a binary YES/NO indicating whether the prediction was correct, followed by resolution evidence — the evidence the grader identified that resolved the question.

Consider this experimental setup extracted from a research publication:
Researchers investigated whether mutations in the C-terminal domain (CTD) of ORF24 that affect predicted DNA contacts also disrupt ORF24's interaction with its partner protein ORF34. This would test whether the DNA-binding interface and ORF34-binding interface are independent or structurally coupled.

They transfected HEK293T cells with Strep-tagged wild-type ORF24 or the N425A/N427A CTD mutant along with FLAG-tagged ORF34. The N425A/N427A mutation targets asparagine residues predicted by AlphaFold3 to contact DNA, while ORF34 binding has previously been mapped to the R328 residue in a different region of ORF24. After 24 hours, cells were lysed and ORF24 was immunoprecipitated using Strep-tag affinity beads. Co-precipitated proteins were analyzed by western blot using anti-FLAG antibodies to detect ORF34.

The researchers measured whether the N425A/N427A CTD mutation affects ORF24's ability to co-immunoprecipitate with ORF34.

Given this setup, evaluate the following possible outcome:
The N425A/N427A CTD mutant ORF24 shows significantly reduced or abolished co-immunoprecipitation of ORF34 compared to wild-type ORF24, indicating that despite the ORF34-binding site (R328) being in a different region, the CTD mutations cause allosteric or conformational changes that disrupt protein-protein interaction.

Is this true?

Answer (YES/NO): NO